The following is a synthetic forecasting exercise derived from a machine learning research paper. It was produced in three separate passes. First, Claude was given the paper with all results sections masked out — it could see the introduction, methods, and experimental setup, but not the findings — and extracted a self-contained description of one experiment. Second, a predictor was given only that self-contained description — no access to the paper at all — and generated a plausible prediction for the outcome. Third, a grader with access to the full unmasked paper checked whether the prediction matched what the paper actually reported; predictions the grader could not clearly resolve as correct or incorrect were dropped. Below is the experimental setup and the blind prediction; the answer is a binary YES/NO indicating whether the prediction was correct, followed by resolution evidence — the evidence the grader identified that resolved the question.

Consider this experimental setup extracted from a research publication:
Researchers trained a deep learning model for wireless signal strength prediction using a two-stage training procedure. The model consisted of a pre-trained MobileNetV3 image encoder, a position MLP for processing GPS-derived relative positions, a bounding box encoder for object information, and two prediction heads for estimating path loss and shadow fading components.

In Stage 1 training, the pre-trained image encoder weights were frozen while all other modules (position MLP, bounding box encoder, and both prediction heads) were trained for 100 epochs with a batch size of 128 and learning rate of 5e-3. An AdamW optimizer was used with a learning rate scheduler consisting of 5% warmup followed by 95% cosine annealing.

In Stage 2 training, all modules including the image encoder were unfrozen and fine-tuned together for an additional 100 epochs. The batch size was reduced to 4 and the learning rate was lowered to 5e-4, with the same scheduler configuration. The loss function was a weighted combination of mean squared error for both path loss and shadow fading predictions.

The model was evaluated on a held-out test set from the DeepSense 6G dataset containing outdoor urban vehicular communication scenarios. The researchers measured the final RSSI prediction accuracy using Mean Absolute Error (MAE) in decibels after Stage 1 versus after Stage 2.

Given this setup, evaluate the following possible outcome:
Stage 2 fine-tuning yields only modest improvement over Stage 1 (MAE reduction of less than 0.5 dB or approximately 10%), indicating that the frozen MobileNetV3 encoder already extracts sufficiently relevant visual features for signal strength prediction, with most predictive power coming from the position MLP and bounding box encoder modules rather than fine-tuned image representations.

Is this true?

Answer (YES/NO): NO